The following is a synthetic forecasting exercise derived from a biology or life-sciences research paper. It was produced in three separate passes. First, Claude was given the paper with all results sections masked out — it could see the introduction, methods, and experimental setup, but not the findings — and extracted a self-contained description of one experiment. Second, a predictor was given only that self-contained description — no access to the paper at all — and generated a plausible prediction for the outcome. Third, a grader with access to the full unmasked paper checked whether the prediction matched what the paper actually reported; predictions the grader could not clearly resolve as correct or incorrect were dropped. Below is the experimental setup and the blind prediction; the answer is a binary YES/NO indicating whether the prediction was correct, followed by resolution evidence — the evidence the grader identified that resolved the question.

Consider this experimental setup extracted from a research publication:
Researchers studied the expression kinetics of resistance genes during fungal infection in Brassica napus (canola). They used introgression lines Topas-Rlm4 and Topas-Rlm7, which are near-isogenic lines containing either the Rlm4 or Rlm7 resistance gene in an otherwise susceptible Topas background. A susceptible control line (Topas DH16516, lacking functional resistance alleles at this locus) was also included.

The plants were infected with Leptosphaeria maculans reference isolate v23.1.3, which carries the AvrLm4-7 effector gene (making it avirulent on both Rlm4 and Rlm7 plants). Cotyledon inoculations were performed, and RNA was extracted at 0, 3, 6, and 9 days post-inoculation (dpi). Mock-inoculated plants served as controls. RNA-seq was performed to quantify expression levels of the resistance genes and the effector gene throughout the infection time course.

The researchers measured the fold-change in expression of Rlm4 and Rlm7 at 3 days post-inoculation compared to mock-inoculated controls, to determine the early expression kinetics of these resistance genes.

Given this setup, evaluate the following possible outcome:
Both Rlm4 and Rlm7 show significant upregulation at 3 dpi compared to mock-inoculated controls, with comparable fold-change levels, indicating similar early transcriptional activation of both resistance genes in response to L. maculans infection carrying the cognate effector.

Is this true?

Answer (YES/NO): NO